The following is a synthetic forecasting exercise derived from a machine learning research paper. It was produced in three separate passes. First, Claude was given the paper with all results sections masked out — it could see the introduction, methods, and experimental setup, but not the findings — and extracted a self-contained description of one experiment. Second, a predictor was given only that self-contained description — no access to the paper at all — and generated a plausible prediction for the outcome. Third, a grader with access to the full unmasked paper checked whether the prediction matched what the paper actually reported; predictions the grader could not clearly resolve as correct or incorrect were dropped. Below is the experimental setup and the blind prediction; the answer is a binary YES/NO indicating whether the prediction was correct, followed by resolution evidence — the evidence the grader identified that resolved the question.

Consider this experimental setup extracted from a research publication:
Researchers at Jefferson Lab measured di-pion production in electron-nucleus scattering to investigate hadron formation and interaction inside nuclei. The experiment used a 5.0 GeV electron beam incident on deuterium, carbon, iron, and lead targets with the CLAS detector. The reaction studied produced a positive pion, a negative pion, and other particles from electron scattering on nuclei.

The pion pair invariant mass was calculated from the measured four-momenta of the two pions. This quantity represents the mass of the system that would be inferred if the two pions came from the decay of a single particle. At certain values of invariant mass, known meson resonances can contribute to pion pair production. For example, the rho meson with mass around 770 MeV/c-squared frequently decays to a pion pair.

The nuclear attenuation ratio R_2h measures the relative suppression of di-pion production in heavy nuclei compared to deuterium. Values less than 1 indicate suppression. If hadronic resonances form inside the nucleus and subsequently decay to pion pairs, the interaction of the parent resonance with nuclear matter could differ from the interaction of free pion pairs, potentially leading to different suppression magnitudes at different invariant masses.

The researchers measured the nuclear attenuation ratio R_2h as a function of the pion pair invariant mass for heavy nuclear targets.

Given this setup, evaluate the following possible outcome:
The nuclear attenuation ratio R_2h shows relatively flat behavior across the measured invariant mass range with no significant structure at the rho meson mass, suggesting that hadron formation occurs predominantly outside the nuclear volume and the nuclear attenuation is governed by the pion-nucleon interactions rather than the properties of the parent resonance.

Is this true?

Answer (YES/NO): NO